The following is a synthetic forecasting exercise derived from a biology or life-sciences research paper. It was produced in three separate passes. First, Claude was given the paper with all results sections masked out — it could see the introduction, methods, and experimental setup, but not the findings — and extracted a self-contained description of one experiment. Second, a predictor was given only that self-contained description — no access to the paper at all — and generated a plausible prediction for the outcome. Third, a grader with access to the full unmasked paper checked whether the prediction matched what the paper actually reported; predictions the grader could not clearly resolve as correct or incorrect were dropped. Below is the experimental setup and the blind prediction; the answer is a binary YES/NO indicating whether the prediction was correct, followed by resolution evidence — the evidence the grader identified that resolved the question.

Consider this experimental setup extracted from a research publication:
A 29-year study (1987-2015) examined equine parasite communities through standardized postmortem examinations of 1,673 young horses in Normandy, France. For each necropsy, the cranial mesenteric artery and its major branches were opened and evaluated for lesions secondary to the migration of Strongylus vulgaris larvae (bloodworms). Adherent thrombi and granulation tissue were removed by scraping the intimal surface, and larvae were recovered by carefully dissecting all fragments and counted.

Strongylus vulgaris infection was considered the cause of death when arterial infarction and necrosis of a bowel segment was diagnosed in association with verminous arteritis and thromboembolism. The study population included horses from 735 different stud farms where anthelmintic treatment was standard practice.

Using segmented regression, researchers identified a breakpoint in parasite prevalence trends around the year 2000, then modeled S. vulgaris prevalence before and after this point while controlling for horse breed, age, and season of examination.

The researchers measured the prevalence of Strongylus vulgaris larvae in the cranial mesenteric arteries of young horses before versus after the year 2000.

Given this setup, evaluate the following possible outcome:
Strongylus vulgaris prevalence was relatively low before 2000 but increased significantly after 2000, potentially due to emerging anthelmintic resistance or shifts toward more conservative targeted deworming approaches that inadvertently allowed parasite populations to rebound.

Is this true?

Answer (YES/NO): NO